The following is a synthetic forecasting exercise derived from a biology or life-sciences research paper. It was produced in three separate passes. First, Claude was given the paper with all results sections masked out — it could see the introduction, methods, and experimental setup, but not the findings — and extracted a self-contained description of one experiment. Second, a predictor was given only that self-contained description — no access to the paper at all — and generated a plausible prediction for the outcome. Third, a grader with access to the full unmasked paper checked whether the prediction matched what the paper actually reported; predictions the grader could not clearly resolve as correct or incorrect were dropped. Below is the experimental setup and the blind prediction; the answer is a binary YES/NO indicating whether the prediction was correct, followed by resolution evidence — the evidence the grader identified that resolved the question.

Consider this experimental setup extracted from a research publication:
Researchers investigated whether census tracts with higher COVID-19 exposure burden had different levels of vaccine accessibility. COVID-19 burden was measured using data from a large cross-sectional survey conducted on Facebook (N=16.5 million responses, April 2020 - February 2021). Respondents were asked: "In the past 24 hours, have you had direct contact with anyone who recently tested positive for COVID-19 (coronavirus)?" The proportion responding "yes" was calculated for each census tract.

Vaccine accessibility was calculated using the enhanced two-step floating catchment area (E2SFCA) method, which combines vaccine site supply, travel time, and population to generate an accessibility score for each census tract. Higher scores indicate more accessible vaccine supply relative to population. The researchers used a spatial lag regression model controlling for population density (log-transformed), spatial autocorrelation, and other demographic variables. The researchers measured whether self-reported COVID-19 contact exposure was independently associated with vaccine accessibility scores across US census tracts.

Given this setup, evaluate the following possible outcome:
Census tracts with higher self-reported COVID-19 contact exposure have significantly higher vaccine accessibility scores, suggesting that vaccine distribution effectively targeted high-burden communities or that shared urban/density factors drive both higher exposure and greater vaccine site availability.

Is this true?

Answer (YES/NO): NO